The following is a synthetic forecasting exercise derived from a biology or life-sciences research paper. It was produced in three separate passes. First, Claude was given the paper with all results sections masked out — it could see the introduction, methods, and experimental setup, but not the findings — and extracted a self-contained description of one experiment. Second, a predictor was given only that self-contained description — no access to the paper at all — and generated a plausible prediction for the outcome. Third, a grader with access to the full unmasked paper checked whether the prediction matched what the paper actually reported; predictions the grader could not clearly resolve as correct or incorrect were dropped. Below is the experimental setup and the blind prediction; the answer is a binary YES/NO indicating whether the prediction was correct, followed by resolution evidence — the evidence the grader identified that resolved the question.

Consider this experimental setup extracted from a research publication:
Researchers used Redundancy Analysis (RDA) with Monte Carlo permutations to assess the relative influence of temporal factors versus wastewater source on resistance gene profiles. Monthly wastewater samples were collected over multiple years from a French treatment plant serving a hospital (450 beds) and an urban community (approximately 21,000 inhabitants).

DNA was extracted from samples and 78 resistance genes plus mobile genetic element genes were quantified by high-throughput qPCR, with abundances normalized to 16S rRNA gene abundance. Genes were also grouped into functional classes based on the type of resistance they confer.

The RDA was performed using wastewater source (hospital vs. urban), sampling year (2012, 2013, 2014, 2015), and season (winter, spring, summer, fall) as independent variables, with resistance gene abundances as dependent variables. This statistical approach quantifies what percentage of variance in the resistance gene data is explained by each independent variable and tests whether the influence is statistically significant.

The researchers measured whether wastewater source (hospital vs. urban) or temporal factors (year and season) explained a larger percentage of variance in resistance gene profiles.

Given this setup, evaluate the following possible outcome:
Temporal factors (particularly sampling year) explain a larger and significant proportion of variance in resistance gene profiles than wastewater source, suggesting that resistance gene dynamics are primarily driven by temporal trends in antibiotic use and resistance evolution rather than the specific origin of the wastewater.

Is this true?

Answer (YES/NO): NO